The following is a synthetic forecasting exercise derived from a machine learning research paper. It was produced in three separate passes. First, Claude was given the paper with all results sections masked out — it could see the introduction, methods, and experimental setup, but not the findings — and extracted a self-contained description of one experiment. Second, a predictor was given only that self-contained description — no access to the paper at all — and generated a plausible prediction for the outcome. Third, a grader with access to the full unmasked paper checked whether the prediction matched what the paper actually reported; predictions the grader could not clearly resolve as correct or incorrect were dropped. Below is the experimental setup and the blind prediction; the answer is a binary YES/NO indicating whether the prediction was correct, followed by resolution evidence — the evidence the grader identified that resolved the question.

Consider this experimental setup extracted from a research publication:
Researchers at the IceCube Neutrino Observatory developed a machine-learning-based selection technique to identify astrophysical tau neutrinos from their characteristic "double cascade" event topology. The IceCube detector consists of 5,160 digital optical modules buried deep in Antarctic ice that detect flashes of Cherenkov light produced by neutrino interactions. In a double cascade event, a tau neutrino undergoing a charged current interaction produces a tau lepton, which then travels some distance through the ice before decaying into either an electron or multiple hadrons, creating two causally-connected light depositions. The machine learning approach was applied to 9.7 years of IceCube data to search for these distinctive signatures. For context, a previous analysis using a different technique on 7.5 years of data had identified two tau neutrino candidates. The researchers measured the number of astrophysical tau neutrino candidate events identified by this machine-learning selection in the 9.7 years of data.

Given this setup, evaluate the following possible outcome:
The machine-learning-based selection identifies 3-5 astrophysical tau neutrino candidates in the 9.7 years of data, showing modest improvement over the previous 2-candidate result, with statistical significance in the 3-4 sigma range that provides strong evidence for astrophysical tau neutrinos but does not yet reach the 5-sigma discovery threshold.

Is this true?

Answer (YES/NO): NO